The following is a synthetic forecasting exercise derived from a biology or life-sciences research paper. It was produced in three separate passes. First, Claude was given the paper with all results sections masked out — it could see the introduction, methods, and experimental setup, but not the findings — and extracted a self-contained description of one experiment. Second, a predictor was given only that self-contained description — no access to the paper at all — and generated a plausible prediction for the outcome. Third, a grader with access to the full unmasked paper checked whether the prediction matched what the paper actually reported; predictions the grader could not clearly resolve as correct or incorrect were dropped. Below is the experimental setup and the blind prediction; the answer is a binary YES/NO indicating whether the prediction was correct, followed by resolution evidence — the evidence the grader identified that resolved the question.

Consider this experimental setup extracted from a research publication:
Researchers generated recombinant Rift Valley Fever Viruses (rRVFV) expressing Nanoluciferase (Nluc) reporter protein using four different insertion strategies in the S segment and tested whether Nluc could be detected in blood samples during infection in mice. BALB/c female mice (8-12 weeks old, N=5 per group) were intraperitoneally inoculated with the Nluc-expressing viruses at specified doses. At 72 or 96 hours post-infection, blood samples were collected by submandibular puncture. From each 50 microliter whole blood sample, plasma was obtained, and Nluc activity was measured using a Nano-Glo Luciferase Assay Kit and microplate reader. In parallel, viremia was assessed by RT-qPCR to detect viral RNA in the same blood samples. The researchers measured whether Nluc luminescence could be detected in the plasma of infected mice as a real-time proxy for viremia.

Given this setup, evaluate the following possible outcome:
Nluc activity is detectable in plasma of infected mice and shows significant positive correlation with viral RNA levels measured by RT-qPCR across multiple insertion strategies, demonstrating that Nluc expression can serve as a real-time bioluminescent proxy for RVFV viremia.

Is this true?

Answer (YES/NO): NO